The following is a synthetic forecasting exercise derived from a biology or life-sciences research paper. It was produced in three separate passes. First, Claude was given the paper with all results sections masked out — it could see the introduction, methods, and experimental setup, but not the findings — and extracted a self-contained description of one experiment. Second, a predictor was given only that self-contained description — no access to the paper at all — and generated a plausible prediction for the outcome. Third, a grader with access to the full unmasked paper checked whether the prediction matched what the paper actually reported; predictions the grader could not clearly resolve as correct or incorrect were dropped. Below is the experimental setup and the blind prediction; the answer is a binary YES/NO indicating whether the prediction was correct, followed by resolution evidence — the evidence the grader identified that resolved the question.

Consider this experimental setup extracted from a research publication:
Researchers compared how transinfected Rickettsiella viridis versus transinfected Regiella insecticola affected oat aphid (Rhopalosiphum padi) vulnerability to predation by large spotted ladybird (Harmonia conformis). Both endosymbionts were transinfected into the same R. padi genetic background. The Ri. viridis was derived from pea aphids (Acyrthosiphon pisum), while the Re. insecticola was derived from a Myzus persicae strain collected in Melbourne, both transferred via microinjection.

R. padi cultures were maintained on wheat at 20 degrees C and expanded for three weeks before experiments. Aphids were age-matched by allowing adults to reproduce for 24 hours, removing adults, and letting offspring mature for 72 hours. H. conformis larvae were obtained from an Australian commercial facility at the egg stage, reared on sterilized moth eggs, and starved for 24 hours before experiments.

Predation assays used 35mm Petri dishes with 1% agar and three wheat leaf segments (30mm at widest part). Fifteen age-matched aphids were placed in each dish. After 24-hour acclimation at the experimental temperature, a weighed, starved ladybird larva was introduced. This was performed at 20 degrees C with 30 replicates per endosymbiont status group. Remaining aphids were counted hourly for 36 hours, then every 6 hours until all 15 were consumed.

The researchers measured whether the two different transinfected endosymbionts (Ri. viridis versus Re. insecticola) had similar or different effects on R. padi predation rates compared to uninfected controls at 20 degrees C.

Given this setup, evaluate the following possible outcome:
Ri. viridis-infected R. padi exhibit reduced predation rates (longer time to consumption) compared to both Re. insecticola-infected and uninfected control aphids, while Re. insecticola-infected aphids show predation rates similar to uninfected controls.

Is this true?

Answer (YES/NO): NO